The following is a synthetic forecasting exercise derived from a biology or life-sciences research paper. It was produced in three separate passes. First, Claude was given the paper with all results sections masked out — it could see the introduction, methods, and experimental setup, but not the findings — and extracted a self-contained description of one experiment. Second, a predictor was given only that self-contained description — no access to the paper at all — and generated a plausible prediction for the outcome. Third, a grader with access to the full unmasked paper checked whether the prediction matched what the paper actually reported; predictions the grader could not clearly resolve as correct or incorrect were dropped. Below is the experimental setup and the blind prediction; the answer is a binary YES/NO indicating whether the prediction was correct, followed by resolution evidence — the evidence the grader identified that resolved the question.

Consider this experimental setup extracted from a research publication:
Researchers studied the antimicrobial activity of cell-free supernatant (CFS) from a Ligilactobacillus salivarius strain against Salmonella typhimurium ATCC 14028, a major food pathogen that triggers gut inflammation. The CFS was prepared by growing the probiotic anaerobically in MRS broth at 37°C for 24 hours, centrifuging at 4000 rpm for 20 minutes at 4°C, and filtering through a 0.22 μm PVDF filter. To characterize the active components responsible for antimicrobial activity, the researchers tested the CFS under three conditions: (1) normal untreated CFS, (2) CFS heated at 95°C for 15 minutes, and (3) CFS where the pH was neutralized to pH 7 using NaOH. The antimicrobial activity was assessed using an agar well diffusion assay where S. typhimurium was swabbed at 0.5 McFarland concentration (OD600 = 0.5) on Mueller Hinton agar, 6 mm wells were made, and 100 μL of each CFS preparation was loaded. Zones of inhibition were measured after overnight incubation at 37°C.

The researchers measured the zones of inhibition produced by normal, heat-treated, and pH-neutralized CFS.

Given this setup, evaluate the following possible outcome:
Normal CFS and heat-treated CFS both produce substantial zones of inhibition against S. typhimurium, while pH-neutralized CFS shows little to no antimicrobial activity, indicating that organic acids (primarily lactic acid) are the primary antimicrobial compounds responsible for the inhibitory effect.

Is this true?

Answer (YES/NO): YES